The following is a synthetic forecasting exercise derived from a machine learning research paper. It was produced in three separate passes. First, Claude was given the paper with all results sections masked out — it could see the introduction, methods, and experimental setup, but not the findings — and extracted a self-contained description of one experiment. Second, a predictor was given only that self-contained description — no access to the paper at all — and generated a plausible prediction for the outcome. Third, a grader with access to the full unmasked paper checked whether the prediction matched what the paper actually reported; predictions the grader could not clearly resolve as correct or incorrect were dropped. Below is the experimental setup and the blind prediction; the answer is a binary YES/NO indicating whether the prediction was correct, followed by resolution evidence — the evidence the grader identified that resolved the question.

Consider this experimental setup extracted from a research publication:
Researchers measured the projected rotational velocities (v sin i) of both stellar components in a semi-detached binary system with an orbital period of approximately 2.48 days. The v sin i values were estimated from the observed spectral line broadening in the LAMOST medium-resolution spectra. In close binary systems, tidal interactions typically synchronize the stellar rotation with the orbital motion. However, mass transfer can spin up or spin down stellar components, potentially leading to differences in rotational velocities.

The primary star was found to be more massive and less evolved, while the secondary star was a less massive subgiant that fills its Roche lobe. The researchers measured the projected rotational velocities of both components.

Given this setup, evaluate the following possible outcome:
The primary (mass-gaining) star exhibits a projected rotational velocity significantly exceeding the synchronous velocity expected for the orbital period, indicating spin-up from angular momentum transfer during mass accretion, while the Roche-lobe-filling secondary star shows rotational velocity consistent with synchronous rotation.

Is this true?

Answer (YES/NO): NO